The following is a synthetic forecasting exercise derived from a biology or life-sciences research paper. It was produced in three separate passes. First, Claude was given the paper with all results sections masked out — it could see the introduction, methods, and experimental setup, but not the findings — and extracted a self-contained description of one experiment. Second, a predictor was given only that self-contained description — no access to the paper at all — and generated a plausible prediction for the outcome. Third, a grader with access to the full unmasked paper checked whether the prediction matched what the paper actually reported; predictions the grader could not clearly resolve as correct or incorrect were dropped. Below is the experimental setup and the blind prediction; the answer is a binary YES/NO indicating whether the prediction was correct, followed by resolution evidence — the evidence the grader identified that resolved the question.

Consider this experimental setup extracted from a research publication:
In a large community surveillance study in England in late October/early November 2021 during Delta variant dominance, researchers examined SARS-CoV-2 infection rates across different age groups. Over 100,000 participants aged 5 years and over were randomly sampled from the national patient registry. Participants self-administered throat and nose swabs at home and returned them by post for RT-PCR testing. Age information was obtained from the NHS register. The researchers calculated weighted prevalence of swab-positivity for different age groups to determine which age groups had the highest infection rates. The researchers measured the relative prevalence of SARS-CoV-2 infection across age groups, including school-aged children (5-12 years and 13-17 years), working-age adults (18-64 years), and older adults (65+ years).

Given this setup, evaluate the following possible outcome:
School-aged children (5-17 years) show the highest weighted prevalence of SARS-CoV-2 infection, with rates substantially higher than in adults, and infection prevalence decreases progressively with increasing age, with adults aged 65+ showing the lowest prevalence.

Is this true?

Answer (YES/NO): NO